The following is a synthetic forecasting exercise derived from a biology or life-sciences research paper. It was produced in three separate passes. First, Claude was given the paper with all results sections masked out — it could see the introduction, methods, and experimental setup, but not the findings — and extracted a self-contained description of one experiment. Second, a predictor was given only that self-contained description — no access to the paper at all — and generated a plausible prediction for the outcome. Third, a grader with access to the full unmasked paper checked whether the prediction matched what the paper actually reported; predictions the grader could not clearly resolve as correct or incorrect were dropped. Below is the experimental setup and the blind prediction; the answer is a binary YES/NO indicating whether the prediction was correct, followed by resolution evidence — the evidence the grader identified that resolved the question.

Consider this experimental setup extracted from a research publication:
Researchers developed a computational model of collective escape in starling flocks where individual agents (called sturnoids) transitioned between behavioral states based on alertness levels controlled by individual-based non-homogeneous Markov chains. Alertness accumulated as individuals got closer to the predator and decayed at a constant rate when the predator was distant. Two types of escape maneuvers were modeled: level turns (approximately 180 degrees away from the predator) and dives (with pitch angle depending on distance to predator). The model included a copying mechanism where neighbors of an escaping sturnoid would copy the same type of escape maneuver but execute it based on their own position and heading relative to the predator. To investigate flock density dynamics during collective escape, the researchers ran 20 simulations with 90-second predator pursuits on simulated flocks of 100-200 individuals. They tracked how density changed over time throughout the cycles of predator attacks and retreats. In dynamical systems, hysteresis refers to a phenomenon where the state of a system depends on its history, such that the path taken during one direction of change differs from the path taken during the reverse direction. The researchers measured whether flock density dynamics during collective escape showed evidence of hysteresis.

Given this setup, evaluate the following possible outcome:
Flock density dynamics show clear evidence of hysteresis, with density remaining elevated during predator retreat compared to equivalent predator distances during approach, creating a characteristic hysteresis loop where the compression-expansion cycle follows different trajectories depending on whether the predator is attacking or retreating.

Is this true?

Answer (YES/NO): NO